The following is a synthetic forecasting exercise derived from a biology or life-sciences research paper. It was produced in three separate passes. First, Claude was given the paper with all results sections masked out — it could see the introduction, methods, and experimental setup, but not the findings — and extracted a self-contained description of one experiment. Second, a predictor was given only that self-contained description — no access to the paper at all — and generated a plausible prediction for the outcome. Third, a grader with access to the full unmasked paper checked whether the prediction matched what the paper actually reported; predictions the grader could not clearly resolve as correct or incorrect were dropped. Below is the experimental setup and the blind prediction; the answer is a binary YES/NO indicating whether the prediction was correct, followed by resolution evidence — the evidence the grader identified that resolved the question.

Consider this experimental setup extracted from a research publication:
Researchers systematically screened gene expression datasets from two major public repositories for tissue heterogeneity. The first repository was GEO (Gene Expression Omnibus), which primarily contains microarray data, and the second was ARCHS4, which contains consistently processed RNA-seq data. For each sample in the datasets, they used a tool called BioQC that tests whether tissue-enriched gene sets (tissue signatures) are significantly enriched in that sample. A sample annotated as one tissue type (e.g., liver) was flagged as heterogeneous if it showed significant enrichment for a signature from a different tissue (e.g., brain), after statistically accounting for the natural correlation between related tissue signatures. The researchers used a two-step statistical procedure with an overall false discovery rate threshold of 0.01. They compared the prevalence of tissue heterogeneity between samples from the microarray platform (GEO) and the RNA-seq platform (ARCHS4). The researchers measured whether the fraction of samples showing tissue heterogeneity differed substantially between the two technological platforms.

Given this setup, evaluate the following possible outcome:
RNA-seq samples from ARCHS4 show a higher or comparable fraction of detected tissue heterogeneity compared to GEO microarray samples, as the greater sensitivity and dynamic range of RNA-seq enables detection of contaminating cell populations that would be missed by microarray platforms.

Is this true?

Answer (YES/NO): YES